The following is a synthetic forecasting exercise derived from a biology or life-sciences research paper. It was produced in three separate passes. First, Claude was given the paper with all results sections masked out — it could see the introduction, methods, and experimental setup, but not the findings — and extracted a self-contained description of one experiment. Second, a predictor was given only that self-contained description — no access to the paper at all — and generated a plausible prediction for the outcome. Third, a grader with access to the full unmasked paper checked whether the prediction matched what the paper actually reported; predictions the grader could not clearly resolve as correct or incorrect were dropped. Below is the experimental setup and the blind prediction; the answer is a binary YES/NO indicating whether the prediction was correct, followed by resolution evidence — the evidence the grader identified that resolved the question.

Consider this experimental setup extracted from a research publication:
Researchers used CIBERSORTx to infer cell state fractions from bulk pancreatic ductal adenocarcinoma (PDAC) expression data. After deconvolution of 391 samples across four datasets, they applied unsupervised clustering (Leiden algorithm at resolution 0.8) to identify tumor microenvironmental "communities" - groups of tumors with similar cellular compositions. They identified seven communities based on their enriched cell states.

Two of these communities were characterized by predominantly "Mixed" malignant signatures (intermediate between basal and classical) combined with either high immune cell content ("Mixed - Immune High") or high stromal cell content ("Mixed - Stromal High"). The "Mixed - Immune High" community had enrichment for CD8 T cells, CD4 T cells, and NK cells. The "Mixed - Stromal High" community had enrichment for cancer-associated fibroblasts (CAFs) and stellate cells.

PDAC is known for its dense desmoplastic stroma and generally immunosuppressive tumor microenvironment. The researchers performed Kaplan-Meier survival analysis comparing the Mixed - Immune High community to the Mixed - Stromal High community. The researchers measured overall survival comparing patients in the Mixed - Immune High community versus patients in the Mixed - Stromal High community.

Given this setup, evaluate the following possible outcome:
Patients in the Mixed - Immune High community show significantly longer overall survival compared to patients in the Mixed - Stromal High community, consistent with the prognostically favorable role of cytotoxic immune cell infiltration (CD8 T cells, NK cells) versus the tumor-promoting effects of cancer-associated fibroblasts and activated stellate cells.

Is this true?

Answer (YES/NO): YES